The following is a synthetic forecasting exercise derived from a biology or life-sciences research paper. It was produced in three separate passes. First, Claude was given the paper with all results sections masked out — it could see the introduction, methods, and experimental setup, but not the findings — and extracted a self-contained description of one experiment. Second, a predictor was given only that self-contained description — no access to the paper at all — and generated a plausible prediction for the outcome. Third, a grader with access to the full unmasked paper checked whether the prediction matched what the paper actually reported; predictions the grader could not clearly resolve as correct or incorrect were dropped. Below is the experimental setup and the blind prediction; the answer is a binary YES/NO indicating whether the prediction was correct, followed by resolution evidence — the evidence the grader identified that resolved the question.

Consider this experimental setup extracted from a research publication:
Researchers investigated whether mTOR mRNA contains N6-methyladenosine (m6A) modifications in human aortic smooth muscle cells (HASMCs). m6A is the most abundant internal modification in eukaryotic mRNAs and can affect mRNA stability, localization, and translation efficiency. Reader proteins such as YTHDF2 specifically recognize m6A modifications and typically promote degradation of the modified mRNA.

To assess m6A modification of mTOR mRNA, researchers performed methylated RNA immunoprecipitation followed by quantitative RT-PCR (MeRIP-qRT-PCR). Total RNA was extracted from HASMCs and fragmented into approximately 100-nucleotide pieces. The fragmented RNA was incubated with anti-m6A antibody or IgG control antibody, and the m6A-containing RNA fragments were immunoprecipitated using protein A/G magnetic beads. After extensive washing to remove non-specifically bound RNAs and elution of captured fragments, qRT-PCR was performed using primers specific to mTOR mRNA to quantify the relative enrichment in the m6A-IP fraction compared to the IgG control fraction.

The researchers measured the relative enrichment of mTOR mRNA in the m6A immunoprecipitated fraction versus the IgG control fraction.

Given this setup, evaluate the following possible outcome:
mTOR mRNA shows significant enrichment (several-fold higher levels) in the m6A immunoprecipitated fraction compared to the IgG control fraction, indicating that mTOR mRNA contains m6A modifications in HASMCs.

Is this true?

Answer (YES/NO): YES